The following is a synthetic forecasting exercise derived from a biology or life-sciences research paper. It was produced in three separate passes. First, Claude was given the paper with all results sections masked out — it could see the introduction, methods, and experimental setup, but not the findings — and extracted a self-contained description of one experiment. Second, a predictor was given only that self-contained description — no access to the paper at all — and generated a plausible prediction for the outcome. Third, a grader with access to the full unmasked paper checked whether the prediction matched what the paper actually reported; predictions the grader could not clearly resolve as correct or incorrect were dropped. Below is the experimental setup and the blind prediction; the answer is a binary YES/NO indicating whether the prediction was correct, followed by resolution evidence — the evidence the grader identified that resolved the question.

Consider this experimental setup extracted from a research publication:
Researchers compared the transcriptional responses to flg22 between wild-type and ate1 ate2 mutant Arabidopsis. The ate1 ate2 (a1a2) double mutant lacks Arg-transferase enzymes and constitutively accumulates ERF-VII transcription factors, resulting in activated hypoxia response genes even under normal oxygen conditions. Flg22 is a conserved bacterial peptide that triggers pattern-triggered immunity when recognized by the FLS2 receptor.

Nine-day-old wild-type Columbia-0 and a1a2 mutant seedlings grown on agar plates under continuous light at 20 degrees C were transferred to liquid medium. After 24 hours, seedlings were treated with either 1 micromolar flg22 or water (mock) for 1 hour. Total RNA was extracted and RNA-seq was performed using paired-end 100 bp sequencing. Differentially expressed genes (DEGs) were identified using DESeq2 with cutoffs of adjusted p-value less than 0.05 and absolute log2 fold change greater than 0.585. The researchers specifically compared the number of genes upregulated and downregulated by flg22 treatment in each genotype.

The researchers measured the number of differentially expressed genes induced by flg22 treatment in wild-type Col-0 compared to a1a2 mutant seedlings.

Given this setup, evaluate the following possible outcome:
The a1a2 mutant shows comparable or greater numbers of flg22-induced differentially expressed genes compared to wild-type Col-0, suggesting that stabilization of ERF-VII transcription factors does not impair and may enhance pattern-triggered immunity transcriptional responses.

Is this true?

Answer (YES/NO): YES